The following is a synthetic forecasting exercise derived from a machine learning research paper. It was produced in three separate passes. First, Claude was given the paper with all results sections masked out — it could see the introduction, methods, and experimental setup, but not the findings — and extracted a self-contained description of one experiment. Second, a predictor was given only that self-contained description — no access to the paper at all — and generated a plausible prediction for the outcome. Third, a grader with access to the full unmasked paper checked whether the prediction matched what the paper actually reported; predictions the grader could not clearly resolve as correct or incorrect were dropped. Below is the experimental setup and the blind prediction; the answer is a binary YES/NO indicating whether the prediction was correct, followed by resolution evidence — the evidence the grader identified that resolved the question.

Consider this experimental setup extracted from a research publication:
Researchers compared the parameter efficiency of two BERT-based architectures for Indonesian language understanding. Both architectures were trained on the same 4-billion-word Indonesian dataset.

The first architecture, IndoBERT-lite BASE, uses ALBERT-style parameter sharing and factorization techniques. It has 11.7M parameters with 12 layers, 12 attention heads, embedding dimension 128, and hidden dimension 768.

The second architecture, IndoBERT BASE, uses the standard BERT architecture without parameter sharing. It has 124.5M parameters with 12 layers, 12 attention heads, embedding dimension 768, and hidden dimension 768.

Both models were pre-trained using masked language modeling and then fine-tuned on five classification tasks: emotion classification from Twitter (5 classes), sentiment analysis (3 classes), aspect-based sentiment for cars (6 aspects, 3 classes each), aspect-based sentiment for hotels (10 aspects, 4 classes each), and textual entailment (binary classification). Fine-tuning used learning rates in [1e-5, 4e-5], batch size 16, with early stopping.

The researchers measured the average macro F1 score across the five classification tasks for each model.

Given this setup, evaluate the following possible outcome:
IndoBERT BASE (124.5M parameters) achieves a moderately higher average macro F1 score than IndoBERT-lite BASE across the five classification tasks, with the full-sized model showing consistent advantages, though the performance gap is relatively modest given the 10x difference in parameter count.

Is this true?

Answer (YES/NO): NO